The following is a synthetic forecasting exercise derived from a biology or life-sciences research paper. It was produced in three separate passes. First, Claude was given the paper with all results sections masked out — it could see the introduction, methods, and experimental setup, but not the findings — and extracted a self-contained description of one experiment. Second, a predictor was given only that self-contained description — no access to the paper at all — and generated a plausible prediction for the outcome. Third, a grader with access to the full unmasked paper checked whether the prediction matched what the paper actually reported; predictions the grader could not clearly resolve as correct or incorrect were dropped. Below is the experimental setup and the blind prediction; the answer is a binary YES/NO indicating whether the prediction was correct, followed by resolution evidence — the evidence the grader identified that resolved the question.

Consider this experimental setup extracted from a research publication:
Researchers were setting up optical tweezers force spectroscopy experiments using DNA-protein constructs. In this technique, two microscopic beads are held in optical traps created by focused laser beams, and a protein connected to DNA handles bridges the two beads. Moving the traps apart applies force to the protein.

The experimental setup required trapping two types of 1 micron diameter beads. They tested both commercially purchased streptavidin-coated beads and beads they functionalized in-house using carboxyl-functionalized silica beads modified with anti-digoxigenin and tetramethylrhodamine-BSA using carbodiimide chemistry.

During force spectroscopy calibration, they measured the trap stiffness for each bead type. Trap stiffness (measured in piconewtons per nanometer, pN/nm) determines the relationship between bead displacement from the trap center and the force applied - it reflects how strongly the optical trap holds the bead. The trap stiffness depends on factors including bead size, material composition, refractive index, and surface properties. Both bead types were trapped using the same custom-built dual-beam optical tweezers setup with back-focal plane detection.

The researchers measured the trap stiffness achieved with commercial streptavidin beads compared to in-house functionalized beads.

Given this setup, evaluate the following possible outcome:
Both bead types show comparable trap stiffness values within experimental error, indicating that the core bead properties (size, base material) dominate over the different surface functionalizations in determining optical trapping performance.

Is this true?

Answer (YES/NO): NO